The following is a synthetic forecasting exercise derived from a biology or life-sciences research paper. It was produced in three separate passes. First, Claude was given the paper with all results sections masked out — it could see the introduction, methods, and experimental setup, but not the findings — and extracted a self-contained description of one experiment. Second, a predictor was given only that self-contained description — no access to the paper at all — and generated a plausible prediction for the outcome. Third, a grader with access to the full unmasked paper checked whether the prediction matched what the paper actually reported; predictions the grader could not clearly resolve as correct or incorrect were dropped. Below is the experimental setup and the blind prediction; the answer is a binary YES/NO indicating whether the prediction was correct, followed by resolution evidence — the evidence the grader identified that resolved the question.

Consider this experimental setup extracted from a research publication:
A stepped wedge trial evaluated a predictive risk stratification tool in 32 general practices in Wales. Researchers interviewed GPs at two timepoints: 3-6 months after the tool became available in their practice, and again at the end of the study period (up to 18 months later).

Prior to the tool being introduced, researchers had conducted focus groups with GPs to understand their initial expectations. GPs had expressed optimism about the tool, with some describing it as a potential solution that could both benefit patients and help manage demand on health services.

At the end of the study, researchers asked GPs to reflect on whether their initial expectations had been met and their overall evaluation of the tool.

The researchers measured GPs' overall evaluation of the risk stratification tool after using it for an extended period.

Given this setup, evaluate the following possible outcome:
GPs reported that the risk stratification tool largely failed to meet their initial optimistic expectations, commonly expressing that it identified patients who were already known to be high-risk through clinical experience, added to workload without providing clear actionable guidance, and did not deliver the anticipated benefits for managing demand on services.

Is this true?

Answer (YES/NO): YES